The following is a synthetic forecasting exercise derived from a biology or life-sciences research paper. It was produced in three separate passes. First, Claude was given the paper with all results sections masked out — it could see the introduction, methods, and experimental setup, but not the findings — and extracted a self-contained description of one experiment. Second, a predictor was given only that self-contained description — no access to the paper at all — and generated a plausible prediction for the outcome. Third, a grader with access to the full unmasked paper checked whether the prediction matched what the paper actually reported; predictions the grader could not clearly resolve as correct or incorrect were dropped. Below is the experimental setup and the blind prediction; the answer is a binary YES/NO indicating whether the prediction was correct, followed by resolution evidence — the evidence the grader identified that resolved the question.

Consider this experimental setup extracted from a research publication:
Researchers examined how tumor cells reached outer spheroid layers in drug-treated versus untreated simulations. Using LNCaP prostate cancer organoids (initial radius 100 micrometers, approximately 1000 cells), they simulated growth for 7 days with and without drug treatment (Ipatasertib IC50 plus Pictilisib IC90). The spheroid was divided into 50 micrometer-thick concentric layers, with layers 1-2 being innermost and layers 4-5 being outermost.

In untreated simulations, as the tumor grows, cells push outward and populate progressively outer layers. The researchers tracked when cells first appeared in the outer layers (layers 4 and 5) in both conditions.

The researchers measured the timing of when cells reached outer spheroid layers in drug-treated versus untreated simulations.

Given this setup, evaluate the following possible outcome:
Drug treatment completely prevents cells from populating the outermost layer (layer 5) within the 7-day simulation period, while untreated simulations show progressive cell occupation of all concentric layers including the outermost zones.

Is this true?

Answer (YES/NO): NO